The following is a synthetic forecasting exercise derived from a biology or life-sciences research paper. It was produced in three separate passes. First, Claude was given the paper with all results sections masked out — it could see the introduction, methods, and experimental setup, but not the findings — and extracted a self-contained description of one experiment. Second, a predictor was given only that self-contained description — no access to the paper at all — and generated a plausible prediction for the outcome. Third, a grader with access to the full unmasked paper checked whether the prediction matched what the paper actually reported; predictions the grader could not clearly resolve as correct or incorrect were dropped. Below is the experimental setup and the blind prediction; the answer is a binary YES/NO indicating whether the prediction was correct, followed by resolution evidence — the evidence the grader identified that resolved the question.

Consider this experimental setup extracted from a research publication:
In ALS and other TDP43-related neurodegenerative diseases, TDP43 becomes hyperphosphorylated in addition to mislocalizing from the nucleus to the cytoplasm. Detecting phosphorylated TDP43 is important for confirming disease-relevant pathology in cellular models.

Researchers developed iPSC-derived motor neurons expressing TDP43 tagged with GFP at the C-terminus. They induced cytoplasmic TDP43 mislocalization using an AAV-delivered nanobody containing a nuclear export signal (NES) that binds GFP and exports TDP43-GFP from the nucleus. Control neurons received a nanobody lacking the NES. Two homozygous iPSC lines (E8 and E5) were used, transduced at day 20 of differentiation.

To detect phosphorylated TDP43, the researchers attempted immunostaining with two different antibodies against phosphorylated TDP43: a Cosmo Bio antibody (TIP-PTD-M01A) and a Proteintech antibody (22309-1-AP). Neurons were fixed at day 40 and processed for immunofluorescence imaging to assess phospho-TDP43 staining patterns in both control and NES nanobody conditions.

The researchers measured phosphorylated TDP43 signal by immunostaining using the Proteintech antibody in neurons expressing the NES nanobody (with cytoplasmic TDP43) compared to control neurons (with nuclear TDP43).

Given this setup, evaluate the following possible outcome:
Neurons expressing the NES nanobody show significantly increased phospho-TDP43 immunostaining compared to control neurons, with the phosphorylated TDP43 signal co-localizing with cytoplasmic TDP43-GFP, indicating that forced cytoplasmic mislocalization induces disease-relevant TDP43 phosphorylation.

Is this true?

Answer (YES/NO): NO